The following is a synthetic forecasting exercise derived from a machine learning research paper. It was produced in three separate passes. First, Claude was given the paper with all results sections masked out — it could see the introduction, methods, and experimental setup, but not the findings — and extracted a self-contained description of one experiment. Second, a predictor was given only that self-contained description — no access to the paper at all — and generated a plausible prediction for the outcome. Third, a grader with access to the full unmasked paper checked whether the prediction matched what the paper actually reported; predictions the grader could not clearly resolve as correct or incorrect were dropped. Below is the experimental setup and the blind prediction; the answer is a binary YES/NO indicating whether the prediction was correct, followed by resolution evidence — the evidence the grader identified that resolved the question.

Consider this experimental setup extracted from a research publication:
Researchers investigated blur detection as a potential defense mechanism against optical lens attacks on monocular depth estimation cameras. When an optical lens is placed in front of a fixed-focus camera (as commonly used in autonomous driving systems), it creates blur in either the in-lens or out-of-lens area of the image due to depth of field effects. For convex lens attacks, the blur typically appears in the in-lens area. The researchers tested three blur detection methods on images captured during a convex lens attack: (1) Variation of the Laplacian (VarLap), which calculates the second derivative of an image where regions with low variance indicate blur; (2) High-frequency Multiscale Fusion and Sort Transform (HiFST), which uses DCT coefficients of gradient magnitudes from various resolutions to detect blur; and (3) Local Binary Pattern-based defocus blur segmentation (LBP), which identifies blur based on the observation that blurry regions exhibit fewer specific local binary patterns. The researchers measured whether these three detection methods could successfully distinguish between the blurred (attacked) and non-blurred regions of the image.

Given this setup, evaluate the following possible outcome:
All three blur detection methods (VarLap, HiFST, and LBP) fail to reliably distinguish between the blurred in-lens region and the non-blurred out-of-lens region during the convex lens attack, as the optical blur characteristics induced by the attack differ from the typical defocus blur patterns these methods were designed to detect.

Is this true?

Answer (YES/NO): NO